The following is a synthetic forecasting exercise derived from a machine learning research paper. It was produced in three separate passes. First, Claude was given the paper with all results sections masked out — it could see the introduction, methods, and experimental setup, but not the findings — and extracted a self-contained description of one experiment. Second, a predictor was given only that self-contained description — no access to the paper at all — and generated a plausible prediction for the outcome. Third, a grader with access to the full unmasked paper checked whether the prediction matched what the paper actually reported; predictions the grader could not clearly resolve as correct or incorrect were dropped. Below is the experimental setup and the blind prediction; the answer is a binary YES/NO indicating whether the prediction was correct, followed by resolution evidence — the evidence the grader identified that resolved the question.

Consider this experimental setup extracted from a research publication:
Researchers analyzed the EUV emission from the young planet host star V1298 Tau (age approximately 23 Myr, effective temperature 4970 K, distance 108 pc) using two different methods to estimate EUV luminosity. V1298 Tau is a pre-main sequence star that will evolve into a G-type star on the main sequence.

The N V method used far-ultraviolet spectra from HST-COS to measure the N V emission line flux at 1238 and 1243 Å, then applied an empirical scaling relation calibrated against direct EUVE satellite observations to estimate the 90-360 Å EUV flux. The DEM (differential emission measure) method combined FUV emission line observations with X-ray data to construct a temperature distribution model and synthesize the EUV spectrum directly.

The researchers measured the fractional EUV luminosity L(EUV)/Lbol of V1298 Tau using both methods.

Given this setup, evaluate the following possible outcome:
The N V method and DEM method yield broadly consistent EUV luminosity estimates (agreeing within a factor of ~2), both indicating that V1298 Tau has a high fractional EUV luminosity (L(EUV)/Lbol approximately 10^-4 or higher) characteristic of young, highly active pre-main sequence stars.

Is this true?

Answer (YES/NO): YES